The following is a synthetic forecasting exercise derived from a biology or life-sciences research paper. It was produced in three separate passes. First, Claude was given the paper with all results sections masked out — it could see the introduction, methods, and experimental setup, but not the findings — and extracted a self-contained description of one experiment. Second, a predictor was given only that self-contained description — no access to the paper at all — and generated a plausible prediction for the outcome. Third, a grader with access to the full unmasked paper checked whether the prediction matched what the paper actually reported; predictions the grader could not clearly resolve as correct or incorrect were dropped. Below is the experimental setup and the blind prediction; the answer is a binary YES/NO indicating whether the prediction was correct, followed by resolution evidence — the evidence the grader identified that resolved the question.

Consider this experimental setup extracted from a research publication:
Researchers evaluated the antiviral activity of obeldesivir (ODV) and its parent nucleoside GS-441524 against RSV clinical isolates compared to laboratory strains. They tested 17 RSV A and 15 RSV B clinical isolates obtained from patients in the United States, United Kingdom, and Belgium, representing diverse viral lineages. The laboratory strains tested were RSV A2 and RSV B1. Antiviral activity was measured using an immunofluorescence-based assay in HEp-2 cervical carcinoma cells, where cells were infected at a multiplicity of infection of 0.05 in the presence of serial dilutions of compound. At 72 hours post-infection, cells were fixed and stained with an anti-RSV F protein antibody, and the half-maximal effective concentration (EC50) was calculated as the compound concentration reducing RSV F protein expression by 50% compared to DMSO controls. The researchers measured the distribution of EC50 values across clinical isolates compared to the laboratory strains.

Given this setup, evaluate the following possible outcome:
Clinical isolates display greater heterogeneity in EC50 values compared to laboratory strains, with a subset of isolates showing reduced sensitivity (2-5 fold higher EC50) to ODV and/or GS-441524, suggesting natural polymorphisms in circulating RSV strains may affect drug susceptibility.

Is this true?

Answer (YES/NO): NO